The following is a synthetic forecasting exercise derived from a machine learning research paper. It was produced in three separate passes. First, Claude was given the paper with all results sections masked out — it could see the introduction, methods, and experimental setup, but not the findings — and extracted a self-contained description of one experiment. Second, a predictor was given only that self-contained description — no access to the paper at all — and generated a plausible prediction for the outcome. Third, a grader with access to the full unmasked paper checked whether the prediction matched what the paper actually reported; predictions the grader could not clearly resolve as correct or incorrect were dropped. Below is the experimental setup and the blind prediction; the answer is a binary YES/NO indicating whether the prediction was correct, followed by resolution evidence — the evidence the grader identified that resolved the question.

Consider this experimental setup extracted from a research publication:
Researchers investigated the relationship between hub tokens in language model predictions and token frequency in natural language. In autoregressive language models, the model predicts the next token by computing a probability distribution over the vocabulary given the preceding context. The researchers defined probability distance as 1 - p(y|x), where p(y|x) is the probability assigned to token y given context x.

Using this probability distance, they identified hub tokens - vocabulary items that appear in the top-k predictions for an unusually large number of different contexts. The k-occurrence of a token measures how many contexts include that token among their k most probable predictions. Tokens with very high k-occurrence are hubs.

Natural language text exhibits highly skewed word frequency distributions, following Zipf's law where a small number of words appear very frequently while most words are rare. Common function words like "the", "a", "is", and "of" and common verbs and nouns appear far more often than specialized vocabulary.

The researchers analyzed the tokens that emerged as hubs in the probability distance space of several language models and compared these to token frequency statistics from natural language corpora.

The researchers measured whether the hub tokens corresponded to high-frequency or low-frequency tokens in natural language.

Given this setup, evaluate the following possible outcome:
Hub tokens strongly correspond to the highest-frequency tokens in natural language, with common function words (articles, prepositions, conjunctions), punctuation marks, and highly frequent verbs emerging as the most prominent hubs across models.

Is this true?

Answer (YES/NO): NO